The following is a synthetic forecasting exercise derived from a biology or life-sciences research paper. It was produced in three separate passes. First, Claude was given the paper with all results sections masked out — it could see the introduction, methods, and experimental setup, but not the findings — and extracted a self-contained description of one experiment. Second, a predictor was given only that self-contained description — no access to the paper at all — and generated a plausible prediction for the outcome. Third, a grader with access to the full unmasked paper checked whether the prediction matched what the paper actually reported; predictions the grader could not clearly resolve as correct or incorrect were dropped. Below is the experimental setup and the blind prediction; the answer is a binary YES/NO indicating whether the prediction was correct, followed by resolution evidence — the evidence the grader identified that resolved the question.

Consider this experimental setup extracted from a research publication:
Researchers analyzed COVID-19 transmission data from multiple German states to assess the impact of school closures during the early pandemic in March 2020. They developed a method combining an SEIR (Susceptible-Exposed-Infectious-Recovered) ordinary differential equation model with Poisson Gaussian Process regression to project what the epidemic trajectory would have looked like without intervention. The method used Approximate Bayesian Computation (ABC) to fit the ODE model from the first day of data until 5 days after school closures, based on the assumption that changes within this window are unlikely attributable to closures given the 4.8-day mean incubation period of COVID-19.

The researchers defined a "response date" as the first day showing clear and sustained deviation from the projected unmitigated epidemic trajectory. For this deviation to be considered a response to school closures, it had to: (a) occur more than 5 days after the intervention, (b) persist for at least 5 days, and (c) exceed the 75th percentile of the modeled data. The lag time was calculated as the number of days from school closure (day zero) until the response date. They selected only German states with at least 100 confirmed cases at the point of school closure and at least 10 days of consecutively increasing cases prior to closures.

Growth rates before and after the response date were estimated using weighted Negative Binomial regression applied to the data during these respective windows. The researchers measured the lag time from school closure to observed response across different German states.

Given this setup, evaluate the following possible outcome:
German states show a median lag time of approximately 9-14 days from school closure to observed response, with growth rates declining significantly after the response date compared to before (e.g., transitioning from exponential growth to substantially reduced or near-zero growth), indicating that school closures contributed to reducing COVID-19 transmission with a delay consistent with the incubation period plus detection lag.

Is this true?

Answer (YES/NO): YES